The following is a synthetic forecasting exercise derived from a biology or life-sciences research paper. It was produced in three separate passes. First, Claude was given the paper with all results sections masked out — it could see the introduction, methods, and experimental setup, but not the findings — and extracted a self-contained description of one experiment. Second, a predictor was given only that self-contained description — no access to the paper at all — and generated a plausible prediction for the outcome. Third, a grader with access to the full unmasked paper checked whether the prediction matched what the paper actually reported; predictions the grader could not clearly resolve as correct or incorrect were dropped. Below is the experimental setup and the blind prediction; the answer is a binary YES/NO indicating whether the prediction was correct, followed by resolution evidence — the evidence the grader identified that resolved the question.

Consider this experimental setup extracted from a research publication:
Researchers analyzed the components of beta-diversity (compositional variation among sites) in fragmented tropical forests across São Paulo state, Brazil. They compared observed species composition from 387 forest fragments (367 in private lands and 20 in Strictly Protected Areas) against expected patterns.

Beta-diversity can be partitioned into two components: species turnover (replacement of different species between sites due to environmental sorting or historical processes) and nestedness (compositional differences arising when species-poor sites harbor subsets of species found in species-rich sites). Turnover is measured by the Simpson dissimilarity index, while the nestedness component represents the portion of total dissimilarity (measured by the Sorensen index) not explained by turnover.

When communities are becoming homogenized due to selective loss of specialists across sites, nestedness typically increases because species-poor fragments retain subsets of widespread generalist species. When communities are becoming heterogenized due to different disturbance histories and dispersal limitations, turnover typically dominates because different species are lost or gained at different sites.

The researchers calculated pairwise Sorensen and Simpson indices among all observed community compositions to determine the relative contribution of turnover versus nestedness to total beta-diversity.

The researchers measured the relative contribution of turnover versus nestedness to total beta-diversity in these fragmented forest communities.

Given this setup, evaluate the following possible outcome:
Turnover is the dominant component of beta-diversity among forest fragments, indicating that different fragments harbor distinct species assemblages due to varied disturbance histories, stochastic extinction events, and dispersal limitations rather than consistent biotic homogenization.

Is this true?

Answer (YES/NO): YES